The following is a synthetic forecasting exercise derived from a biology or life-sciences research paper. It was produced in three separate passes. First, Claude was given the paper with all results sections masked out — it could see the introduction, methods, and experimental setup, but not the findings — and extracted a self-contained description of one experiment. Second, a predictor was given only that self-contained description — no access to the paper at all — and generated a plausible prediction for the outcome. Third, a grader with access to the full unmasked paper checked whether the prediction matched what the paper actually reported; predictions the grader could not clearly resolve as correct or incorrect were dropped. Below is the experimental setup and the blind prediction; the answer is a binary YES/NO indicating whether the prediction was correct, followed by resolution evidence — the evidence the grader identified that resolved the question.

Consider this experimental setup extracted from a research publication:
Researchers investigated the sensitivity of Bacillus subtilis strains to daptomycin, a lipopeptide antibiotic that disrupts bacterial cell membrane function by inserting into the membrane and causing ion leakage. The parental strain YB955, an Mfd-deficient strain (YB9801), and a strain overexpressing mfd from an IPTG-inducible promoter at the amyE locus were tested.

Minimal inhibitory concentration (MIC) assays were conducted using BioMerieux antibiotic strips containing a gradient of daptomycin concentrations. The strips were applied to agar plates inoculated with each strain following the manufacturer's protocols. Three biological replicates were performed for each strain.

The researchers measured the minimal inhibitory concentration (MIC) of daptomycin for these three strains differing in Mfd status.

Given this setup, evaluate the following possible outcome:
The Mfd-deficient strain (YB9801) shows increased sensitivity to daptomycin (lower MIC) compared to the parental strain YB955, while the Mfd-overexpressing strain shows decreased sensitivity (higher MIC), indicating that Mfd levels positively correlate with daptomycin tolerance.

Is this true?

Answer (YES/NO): NO